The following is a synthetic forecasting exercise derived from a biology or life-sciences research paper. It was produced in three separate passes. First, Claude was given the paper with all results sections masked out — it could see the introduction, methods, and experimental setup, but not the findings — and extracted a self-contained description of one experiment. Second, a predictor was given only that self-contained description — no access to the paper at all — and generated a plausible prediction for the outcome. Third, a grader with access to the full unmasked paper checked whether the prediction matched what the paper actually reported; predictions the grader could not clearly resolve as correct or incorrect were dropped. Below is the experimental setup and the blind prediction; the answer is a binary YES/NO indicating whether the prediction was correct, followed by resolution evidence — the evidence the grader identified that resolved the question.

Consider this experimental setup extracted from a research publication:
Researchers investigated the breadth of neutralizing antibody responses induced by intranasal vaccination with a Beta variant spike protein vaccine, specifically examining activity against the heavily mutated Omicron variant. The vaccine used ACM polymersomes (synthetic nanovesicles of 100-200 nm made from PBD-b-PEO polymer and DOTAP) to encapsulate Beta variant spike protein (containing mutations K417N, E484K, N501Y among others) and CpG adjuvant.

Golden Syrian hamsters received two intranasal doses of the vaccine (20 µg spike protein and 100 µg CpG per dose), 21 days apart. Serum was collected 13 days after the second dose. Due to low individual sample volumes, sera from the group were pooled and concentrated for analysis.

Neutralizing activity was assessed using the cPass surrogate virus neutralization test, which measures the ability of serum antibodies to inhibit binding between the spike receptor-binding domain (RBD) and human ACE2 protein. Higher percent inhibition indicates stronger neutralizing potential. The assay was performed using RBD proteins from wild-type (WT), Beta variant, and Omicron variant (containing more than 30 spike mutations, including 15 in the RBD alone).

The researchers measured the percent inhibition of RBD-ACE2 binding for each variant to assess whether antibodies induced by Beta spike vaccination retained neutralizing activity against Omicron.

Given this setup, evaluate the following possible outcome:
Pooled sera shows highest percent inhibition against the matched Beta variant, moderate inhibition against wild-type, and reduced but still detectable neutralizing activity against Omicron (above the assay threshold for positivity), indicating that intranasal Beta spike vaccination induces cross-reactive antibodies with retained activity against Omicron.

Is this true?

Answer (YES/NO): NO